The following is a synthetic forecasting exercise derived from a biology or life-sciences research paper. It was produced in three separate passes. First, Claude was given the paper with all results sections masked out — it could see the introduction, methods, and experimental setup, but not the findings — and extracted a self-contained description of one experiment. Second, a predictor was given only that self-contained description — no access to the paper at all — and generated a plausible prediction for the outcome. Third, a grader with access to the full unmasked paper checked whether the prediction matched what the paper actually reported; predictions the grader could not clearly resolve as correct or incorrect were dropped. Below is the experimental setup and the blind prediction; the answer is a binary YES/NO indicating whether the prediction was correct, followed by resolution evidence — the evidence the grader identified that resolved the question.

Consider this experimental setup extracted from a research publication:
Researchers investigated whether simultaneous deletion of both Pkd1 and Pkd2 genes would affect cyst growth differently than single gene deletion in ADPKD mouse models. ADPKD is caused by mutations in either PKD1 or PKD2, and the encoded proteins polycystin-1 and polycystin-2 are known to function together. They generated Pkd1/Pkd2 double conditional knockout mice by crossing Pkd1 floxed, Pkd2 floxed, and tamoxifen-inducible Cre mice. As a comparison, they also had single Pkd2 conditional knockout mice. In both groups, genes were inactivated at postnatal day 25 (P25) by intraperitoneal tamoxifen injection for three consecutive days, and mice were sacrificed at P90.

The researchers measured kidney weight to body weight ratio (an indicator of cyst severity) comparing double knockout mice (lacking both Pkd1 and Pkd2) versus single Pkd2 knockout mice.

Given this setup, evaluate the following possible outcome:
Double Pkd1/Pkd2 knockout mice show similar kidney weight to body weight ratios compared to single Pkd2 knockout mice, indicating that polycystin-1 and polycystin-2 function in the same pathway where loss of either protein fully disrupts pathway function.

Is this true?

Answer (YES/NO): NO